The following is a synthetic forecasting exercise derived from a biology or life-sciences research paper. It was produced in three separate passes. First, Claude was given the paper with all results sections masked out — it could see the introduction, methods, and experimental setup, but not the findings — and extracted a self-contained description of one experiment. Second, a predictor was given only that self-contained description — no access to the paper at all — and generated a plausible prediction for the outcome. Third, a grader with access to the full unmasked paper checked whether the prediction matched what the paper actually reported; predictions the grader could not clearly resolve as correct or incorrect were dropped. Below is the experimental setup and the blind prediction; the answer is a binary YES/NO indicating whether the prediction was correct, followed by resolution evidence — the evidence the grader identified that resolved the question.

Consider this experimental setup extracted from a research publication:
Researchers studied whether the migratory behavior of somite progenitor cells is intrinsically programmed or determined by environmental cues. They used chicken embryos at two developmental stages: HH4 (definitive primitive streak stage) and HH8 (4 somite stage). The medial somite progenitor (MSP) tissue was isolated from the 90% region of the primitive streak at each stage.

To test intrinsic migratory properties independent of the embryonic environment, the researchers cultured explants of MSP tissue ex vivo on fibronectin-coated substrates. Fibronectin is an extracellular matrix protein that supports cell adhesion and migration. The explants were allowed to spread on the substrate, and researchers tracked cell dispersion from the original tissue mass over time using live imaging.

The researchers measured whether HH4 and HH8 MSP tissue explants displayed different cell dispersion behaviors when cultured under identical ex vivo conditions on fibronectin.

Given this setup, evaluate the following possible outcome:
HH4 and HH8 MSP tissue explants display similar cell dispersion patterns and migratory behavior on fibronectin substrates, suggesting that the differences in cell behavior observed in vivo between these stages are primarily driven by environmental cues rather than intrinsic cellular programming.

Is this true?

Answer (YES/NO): NO